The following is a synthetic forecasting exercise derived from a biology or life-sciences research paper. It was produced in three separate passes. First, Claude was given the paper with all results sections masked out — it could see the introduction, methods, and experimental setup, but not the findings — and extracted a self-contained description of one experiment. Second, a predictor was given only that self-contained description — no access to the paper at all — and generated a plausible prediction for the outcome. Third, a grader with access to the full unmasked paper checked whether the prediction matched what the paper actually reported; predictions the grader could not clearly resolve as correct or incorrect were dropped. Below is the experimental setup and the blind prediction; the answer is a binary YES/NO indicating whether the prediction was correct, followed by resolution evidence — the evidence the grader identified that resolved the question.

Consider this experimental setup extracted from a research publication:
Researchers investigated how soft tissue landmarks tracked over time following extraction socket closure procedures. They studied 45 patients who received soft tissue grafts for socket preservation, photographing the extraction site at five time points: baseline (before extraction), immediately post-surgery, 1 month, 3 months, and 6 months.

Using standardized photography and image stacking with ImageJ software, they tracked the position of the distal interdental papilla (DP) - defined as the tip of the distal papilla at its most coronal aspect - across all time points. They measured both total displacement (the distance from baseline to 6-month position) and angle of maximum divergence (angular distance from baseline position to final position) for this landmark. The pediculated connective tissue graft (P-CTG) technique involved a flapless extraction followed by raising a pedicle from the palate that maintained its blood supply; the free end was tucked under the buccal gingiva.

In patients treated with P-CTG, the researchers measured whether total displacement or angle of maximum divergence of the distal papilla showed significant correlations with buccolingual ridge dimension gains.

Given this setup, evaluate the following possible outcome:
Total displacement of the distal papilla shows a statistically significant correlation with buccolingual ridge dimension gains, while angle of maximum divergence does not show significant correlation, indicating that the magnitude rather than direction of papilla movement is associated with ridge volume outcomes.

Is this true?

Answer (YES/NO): NO